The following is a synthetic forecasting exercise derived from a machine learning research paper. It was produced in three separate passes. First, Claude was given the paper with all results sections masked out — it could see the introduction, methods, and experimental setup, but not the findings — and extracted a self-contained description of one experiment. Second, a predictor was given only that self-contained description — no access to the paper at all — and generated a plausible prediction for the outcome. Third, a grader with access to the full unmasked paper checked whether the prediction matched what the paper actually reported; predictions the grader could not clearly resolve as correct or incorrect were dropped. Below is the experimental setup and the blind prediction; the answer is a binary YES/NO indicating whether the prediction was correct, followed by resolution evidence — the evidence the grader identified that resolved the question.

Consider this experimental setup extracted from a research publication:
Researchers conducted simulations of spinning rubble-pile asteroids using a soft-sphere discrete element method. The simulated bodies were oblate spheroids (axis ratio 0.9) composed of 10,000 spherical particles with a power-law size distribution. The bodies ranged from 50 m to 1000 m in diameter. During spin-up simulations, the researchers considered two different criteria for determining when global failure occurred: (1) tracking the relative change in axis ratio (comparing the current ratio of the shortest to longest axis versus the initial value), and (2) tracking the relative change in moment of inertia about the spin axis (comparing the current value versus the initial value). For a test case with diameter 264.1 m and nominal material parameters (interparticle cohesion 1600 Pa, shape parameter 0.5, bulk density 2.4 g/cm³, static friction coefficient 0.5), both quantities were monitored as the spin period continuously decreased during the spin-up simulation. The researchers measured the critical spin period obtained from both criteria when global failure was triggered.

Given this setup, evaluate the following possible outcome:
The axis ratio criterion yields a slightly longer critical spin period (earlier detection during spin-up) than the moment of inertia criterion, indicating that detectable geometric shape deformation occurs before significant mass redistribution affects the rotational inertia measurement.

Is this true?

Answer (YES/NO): NO